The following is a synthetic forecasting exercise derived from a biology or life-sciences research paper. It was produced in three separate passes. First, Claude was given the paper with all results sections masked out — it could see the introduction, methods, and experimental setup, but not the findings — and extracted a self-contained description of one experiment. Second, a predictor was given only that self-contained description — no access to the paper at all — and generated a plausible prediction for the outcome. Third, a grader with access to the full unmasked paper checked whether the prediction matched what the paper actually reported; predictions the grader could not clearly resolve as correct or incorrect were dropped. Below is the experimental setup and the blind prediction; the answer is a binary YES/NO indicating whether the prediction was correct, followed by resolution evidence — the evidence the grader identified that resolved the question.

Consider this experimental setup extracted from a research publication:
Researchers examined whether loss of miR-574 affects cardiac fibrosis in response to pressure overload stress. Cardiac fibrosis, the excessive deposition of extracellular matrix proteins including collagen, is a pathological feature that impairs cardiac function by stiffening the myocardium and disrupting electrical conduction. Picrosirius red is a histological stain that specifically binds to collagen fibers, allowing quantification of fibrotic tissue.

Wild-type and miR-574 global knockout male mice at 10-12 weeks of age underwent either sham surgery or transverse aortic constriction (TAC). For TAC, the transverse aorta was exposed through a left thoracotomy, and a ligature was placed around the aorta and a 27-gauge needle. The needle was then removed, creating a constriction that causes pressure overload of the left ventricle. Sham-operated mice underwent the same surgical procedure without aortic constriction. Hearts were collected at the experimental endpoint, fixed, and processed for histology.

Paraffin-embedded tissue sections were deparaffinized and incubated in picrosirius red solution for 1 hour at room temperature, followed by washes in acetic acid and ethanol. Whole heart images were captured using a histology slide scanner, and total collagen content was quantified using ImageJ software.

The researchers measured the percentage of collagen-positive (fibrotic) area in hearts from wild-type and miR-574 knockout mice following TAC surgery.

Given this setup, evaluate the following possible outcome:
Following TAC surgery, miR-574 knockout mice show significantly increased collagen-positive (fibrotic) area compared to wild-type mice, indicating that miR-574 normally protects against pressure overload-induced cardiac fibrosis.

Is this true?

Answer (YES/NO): YES